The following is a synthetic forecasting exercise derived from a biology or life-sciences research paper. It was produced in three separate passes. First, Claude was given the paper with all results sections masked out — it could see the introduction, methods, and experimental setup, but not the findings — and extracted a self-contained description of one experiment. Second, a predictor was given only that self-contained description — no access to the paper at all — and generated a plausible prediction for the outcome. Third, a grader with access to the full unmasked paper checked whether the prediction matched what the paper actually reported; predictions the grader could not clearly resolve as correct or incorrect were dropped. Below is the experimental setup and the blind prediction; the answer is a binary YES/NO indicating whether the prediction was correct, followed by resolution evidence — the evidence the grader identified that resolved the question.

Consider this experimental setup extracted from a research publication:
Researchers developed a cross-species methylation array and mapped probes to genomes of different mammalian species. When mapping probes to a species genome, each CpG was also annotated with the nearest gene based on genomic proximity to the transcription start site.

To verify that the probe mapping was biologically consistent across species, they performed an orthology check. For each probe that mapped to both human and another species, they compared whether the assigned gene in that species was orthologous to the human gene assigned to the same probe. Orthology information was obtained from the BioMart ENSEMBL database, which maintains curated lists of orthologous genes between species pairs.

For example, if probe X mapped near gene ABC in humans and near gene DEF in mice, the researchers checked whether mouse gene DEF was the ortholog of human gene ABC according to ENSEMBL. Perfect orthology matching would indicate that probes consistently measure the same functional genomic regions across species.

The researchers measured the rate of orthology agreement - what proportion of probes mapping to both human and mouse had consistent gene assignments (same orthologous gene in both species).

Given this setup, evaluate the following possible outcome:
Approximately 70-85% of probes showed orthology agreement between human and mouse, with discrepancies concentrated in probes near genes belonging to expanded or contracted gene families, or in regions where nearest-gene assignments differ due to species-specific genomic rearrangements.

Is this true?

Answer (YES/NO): NO